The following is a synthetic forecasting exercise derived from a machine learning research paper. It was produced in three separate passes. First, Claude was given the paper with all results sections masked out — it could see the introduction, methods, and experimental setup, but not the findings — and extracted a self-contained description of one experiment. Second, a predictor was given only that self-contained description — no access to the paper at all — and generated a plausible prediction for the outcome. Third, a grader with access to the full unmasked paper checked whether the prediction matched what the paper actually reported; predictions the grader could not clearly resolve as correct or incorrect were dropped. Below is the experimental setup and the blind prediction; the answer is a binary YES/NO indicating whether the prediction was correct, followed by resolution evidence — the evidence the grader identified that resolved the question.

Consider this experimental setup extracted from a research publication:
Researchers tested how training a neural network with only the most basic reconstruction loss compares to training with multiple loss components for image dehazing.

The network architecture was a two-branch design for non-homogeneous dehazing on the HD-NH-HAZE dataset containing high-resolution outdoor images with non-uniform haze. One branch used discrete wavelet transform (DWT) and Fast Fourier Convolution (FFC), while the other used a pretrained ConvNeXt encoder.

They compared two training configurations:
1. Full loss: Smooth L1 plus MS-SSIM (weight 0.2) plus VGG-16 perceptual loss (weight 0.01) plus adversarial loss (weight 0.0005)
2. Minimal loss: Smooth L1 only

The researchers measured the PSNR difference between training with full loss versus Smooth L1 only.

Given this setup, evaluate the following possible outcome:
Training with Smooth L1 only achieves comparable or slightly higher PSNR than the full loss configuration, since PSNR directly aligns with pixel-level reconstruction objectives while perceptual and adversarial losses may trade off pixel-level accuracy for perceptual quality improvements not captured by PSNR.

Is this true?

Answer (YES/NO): NO